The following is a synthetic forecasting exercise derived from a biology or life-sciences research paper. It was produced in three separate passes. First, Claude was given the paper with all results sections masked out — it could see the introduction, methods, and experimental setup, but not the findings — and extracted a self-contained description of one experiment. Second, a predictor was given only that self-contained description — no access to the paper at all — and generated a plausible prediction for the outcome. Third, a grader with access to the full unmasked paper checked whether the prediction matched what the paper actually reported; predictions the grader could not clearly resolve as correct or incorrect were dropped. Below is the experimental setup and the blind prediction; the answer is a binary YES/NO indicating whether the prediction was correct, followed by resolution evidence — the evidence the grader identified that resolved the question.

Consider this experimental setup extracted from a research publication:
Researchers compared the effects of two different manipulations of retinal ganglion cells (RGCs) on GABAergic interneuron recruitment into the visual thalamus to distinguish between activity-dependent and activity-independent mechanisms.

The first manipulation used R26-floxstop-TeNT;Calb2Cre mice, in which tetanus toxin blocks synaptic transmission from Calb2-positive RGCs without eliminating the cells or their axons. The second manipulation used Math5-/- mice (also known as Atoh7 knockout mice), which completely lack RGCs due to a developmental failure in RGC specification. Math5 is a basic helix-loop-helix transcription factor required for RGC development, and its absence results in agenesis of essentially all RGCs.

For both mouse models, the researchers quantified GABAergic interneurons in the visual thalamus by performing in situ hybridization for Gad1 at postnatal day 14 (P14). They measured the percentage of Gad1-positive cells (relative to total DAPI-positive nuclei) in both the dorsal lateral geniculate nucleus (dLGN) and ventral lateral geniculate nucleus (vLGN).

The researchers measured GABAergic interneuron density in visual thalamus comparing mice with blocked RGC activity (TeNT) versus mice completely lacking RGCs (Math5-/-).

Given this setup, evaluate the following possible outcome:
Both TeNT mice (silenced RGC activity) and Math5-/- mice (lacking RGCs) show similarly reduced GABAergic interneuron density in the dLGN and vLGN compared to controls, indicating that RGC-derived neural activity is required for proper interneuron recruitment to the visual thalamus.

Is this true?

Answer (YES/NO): NO